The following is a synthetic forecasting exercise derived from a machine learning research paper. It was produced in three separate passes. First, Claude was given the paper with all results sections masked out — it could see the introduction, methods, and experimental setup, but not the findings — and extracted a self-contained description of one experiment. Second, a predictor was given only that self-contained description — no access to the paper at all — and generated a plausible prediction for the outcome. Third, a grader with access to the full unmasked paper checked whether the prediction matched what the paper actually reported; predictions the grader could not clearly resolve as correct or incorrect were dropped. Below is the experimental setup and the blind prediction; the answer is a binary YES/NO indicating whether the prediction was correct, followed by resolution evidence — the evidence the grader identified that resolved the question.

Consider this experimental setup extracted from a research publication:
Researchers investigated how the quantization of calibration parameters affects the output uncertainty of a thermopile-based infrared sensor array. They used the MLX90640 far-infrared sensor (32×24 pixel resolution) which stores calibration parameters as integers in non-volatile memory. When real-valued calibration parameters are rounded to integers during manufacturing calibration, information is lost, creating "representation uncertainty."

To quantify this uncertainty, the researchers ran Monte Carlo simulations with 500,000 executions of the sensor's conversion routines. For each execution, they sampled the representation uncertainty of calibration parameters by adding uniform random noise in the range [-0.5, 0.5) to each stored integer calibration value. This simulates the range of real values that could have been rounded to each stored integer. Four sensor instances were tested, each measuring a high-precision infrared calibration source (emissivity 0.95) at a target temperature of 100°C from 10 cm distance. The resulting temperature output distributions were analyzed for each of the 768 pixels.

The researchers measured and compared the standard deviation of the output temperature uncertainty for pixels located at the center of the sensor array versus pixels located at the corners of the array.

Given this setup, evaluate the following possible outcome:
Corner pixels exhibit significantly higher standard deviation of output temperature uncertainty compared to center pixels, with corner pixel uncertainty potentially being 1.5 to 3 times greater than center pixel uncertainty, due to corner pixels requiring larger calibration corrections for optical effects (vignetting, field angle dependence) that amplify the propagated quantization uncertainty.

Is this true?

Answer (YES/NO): YES